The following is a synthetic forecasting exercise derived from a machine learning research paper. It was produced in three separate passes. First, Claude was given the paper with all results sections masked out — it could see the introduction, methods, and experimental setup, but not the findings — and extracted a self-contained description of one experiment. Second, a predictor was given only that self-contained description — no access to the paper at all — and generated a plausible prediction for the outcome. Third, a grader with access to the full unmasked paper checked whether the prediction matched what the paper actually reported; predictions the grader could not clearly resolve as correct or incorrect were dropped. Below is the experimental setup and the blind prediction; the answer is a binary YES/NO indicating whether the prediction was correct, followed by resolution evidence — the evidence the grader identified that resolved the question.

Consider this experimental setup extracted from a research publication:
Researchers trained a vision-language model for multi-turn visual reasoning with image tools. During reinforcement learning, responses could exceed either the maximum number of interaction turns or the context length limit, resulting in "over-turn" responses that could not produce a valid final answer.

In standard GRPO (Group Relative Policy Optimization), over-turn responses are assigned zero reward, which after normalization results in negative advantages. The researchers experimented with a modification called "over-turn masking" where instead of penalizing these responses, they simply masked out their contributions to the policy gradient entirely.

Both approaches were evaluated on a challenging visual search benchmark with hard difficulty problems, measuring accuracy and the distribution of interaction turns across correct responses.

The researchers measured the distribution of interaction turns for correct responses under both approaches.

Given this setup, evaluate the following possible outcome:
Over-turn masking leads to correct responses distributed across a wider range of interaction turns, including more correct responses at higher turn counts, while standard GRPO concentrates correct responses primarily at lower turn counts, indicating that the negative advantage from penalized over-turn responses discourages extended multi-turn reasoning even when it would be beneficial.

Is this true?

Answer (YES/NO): YES